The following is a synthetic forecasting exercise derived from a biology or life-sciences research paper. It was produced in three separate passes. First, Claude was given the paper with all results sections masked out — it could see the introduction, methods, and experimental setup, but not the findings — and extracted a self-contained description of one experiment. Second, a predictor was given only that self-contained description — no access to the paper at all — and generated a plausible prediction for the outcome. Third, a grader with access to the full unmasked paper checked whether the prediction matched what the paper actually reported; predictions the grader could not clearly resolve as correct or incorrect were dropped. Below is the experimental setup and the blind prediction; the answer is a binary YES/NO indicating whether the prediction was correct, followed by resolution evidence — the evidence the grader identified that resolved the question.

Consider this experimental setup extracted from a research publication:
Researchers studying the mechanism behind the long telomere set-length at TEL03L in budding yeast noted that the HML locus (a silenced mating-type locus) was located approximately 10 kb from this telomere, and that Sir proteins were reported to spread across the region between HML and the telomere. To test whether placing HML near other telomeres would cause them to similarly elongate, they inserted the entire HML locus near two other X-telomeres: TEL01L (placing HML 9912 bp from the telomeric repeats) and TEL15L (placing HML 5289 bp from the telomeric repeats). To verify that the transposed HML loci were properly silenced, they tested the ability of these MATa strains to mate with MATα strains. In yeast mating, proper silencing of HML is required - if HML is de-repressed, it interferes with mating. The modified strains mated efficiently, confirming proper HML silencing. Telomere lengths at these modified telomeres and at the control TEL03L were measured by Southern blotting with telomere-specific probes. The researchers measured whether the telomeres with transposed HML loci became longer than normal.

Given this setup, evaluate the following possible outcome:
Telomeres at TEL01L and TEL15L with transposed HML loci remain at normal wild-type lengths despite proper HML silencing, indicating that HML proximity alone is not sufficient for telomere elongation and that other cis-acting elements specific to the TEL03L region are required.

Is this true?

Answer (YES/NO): YES